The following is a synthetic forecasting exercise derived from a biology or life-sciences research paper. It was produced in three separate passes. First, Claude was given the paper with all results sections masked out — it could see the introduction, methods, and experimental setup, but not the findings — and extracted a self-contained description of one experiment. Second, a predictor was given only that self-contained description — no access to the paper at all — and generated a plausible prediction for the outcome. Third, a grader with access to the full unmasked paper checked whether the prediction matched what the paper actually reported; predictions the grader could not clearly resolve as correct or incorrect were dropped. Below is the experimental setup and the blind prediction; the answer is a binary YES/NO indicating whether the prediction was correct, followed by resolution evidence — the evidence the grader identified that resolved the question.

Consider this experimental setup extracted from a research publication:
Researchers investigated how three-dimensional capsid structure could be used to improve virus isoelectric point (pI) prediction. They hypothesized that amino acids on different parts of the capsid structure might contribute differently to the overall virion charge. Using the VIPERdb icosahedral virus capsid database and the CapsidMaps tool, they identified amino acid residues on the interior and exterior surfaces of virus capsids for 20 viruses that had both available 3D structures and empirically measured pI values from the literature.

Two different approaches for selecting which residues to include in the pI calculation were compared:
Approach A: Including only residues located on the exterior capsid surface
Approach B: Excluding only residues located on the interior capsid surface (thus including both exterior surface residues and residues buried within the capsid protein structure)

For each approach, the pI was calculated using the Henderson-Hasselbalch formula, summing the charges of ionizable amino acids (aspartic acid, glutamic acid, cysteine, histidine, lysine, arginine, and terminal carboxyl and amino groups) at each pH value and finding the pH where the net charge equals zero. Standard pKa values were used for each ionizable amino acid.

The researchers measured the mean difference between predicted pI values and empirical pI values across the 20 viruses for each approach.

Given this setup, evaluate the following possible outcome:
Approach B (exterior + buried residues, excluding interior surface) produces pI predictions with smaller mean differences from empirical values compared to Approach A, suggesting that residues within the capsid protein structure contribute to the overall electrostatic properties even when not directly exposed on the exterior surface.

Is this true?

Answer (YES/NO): YES